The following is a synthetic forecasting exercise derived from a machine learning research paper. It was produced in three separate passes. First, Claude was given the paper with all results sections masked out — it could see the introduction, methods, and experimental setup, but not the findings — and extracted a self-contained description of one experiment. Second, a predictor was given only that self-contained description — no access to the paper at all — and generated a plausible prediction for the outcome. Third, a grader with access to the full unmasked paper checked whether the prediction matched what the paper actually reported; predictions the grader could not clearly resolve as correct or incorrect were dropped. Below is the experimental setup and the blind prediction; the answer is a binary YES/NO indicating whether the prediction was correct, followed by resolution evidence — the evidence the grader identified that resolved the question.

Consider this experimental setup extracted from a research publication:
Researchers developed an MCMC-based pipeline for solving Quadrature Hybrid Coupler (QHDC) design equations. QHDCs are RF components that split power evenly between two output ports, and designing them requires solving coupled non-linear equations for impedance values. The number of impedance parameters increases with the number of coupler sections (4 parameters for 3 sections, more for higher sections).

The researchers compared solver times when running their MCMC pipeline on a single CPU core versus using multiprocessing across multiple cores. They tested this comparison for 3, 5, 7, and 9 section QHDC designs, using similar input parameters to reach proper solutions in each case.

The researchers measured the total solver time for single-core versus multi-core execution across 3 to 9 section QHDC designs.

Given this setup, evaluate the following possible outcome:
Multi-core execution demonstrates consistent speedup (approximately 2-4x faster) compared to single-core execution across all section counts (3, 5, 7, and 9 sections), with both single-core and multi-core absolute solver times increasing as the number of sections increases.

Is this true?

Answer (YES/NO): NO